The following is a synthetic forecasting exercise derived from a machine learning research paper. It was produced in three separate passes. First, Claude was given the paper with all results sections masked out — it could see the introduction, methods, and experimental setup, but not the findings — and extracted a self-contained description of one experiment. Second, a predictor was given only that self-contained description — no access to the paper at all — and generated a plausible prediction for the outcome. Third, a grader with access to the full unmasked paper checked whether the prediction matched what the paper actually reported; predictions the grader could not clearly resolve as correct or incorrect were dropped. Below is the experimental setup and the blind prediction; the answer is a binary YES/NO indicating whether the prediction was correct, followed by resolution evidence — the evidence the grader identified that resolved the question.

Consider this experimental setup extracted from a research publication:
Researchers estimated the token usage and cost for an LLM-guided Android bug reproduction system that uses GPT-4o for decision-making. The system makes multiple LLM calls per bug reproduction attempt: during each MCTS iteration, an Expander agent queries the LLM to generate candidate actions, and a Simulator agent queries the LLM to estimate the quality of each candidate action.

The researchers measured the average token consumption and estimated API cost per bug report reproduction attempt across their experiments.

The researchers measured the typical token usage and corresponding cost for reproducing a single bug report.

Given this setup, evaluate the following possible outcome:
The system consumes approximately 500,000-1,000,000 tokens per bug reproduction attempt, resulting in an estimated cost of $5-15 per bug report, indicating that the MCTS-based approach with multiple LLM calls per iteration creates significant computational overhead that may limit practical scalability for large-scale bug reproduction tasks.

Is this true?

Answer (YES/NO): NO